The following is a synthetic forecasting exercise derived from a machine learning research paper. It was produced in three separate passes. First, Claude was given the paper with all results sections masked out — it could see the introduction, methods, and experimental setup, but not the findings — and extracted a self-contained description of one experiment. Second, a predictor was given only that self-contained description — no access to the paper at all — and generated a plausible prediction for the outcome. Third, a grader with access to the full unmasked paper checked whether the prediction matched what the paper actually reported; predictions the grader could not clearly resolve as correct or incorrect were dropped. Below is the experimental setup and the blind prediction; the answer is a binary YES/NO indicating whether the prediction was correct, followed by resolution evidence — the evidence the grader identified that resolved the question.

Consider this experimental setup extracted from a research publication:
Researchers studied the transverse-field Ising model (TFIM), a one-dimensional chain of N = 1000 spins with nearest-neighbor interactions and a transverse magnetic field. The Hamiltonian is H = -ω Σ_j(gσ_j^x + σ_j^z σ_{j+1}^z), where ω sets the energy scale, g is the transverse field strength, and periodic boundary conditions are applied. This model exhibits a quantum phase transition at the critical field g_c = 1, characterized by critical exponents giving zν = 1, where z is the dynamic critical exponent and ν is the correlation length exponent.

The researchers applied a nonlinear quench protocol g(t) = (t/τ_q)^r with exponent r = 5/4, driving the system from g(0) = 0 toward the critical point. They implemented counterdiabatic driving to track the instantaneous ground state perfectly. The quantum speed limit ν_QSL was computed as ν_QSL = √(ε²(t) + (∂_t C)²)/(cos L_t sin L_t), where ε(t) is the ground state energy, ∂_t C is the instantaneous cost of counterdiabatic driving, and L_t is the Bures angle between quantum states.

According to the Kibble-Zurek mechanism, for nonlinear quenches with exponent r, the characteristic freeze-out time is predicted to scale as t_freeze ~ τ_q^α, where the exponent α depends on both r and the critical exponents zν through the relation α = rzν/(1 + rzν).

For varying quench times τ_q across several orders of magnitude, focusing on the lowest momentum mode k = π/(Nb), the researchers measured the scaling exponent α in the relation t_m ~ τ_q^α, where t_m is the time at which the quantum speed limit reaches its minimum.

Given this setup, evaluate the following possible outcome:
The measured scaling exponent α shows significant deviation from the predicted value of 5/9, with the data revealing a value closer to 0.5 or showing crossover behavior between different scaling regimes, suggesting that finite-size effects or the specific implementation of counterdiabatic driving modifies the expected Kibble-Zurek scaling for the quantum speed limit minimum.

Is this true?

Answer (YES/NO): NO